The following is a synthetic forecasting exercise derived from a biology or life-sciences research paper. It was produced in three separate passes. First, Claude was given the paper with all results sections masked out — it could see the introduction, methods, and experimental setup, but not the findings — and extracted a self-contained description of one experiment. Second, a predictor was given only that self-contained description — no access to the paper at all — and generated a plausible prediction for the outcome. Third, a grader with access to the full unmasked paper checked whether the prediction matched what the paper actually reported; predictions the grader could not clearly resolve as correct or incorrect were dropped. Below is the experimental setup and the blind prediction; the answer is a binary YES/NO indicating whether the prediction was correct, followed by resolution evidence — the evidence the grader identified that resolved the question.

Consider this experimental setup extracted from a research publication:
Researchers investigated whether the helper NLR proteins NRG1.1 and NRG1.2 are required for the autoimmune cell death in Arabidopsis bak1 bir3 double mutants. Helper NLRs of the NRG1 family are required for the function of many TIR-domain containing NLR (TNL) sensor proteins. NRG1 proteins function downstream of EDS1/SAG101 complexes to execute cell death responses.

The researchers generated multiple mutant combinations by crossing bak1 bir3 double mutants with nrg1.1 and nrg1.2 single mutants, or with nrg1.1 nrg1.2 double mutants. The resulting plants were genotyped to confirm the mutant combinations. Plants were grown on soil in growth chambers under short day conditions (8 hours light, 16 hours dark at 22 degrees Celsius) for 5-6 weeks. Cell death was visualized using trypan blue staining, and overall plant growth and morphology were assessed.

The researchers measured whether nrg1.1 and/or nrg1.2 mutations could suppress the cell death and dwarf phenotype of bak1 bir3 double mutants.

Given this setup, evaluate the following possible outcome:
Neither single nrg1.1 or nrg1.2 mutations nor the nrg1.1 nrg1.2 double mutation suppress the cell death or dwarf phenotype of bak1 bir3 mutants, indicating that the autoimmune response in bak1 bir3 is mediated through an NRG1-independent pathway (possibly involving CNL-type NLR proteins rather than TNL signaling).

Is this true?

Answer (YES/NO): NO